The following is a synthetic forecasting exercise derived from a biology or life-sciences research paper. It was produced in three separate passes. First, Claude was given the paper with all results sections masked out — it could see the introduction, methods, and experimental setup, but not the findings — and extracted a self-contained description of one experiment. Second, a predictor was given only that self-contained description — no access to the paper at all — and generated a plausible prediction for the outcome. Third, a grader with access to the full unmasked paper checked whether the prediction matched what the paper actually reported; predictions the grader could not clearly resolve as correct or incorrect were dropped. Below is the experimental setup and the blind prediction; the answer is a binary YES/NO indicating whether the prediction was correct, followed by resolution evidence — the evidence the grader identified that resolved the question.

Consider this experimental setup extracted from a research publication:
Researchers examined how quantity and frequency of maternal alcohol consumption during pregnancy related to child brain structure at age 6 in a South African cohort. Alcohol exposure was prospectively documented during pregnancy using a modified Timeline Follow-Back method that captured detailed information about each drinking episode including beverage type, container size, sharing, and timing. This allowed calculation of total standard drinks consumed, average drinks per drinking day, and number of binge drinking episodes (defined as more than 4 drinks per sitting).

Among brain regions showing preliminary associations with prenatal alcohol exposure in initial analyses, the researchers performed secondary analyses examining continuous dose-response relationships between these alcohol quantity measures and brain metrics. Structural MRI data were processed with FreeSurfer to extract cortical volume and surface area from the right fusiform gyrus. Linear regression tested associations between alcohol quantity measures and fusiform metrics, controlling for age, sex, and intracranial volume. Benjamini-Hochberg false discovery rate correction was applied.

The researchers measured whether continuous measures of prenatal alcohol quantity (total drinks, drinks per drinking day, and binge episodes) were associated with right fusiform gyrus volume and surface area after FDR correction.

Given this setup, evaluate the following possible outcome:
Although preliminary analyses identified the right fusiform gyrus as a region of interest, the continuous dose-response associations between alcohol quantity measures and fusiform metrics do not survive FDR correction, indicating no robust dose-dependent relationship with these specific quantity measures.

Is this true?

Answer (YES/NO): NO